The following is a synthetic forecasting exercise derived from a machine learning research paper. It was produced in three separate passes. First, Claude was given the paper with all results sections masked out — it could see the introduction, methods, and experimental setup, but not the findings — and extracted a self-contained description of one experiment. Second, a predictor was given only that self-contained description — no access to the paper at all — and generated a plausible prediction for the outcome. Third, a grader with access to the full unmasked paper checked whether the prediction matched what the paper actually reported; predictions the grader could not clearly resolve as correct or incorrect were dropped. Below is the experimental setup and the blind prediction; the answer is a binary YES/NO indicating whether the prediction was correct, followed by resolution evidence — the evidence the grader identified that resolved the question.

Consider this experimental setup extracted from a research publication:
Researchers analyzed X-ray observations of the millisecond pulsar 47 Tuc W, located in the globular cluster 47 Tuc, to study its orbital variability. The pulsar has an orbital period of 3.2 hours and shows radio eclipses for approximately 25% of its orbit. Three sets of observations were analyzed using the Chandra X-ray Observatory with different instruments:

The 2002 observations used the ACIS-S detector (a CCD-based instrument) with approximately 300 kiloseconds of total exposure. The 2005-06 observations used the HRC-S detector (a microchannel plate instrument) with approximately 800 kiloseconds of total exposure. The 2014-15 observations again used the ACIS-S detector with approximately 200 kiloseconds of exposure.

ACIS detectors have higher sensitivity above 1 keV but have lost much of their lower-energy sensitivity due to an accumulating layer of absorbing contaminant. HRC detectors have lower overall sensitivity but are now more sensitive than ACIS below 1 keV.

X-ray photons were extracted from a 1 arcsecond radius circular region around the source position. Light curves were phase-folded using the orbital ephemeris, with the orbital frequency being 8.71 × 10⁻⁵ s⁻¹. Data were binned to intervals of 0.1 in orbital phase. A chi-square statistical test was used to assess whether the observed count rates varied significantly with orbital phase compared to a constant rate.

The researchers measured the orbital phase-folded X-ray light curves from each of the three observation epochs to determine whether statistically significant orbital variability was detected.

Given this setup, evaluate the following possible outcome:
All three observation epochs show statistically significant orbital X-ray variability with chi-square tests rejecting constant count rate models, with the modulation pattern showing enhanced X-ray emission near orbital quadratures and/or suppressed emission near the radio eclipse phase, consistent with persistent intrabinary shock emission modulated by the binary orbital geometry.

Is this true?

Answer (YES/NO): NO